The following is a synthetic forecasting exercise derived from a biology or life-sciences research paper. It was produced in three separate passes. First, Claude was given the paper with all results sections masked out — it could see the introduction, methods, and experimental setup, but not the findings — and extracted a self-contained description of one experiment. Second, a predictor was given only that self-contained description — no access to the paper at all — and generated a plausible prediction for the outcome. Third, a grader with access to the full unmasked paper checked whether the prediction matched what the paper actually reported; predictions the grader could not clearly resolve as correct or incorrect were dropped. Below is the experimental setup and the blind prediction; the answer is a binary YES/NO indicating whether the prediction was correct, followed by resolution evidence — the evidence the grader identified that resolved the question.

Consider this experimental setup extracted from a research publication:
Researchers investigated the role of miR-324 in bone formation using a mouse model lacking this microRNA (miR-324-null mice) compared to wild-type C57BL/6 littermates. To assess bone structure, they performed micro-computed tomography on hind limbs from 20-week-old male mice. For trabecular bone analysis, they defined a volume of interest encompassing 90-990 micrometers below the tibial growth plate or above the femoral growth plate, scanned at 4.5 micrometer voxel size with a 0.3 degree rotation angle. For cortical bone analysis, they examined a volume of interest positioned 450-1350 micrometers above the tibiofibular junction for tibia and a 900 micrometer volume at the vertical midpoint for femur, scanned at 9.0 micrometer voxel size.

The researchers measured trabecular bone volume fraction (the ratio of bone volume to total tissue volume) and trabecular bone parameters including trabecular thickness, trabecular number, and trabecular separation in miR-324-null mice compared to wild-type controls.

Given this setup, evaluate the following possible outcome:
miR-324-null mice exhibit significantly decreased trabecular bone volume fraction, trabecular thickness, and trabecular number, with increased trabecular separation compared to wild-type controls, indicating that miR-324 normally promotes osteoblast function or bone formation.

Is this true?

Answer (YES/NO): NO